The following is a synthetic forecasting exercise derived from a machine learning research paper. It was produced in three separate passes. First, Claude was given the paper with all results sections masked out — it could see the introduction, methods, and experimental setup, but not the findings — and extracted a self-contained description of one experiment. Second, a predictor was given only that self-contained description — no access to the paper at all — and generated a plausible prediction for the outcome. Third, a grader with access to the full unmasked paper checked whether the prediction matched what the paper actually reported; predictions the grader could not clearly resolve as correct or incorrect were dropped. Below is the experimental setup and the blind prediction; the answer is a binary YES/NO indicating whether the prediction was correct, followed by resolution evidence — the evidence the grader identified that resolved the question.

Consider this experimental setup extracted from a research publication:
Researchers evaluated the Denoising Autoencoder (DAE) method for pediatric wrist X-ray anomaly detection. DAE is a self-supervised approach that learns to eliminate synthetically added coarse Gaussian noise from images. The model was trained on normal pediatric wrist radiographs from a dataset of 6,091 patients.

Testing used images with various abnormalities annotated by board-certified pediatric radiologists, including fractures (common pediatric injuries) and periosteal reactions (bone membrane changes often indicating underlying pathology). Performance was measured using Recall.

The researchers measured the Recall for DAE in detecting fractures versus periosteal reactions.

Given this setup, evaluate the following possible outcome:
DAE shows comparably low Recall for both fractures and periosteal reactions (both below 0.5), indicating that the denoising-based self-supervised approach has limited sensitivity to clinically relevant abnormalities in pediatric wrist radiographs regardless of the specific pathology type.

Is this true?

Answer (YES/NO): NO